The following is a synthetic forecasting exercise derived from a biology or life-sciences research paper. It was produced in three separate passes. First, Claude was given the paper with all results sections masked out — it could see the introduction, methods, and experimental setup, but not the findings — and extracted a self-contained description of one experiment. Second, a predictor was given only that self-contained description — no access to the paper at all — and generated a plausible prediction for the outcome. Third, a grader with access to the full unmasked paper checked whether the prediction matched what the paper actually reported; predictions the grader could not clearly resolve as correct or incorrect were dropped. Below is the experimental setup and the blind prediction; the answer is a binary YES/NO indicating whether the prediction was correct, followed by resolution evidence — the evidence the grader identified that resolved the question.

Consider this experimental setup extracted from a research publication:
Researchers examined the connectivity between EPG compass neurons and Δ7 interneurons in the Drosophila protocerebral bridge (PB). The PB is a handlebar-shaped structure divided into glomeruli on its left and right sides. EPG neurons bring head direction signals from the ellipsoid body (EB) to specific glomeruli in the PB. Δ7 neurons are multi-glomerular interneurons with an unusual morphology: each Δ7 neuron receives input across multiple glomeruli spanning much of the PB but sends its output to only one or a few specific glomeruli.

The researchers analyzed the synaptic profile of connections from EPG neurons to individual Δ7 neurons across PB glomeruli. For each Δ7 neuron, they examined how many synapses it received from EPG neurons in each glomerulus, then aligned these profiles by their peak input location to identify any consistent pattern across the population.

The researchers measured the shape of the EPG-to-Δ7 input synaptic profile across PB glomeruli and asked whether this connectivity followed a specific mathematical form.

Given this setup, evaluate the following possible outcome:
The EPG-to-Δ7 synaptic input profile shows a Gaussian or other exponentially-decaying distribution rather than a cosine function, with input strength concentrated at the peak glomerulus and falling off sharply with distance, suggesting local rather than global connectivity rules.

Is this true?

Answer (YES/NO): NO